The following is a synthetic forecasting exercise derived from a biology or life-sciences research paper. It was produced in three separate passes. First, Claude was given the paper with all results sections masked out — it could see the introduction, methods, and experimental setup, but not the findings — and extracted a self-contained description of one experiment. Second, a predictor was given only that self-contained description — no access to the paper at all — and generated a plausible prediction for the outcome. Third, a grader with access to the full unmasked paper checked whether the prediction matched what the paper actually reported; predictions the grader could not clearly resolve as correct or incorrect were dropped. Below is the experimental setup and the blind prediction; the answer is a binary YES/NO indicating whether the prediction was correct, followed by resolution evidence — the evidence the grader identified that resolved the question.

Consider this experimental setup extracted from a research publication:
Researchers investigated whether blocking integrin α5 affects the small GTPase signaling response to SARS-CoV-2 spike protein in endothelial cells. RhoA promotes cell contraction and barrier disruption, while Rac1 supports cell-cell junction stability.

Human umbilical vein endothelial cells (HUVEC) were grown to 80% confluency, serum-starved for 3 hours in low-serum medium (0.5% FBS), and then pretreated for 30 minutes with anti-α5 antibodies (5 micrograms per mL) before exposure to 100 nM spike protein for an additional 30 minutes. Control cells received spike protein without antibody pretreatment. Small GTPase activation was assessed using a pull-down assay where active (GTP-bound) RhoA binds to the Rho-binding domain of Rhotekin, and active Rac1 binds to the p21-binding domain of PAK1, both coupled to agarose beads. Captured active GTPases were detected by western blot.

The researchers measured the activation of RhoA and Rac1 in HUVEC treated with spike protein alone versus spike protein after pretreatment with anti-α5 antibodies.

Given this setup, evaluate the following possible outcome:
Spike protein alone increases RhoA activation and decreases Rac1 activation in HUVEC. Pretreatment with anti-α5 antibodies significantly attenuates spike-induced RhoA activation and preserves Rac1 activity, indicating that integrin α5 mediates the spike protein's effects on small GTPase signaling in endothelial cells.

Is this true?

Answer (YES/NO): YES